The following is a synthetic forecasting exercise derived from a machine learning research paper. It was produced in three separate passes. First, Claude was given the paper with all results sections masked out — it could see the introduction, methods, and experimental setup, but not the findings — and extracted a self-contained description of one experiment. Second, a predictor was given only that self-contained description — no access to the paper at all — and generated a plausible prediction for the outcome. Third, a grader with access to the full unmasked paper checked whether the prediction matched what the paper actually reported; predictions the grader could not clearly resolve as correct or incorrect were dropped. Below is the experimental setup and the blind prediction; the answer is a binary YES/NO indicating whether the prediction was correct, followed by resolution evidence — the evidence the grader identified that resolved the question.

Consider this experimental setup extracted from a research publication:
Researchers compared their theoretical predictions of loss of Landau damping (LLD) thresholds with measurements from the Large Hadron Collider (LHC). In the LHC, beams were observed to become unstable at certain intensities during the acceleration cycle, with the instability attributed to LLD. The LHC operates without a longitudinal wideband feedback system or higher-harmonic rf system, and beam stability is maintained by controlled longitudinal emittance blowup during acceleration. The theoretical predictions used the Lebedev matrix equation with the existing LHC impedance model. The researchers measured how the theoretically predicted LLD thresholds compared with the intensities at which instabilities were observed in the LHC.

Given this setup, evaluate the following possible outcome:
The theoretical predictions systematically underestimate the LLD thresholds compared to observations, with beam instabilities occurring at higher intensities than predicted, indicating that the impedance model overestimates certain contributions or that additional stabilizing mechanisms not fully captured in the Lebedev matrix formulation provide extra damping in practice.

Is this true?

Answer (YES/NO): NO